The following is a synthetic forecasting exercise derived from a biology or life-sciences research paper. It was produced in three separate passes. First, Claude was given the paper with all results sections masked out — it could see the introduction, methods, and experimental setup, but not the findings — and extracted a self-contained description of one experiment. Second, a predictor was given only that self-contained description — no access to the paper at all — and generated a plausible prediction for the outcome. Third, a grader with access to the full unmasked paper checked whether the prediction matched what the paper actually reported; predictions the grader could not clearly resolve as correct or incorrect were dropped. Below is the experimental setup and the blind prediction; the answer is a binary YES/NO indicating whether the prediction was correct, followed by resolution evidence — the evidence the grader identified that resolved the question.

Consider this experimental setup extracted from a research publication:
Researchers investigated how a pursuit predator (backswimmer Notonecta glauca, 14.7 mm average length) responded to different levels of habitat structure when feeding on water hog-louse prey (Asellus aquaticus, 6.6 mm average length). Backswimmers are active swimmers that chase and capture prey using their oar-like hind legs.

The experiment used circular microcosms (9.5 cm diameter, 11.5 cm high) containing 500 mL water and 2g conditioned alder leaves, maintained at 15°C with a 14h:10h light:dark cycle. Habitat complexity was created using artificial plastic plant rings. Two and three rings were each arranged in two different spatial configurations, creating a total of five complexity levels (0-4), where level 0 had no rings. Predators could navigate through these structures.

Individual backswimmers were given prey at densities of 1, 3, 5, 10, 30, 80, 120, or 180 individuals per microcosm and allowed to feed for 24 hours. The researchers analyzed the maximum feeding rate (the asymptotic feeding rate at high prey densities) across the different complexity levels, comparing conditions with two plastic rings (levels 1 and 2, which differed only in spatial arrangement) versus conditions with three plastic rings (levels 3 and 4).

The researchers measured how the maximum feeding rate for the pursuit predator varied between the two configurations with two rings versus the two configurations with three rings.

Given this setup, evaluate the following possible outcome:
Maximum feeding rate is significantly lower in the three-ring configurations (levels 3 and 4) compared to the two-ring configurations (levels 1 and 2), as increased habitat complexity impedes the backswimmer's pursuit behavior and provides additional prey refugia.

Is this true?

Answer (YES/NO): NO